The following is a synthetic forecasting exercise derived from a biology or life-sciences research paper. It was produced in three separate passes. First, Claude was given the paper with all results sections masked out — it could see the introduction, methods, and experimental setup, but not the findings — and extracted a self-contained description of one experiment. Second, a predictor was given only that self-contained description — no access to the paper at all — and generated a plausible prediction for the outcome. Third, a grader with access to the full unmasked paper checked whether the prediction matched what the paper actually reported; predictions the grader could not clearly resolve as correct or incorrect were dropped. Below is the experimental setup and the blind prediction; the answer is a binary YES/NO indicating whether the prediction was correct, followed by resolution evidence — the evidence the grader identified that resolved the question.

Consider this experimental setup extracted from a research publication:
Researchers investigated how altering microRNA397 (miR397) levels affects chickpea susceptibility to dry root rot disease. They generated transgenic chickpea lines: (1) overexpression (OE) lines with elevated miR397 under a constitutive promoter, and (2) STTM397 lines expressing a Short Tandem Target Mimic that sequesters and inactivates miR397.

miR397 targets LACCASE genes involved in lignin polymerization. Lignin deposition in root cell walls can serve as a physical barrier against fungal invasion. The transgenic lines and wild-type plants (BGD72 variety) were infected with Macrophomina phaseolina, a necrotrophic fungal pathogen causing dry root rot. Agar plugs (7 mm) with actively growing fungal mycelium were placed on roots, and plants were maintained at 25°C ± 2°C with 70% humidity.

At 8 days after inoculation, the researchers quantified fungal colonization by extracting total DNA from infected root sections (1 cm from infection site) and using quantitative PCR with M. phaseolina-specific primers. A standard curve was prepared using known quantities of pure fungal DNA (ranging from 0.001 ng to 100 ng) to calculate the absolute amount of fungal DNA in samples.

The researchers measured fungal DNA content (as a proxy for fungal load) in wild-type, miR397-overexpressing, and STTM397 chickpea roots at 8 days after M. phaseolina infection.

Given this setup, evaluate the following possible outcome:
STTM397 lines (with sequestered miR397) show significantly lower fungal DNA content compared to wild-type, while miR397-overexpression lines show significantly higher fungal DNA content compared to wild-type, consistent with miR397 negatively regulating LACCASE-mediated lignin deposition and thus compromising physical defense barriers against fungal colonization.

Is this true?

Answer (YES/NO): YES